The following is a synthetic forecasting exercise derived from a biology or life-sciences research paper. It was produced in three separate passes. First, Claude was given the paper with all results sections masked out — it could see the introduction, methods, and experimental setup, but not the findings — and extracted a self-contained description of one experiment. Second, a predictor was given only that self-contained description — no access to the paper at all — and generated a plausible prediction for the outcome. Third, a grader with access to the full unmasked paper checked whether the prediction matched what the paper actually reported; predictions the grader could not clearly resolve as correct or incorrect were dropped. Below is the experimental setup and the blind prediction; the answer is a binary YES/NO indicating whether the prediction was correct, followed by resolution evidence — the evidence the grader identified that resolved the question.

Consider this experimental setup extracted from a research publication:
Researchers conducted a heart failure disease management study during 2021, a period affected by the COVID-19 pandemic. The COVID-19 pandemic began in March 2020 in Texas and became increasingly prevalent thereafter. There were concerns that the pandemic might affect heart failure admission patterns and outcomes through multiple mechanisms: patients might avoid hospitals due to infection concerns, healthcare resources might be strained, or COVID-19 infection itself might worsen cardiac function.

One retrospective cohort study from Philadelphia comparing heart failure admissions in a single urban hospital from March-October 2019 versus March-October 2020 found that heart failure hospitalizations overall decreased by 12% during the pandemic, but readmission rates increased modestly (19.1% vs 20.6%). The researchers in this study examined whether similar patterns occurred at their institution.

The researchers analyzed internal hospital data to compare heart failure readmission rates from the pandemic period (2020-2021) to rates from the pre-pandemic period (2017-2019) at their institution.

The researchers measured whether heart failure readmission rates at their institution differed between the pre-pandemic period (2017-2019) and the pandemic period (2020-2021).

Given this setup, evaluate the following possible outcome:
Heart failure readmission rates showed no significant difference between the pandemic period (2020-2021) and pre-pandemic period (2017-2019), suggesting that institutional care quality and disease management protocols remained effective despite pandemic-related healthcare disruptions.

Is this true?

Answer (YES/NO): YES